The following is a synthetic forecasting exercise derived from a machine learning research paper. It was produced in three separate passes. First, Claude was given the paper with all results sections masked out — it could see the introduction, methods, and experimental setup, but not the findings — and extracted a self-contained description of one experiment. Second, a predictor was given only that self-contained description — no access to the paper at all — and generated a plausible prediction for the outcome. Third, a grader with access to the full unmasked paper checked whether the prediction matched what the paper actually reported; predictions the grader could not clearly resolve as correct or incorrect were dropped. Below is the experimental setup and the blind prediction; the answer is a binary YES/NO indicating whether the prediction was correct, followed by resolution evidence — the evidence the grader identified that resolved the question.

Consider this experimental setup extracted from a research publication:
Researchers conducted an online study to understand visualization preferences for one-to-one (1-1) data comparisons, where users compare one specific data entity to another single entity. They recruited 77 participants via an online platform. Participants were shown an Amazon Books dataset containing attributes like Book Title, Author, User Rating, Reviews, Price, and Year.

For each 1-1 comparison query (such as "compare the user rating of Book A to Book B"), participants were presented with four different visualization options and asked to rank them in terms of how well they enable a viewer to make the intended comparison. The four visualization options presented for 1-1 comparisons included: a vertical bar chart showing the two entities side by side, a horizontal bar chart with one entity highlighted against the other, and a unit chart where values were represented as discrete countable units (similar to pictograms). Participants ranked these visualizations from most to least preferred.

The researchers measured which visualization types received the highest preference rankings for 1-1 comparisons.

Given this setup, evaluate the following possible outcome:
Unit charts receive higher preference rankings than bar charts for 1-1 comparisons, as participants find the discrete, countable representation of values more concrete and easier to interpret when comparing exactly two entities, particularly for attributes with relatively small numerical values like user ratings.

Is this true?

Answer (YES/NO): NO